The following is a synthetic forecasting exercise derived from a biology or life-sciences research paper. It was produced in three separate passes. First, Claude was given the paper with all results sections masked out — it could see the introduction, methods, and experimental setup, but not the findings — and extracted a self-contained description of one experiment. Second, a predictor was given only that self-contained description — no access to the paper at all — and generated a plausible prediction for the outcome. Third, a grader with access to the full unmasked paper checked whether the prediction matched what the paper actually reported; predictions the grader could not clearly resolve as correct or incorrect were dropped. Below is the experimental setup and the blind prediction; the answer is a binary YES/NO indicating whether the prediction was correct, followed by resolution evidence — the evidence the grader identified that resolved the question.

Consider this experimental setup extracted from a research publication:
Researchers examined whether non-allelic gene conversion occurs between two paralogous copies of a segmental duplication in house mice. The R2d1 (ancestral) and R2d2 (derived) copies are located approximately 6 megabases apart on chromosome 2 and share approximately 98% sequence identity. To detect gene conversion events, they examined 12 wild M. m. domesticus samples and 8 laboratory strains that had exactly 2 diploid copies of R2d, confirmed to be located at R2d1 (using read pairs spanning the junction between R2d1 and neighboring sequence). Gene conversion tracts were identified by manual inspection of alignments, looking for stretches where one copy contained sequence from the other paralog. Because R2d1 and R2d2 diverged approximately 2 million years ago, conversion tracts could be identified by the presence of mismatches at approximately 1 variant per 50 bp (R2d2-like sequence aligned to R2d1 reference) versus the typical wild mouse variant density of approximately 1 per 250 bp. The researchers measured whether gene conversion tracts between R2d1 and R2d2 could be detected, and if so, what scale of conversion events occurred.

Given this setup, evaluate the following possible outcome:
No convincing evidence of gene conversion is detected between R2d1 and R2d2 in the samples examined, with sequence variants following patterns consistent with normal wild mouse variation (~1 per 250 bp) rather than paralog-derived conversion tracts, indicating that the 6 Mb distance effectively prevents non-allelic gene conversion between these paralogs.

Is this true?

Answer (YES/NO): NO